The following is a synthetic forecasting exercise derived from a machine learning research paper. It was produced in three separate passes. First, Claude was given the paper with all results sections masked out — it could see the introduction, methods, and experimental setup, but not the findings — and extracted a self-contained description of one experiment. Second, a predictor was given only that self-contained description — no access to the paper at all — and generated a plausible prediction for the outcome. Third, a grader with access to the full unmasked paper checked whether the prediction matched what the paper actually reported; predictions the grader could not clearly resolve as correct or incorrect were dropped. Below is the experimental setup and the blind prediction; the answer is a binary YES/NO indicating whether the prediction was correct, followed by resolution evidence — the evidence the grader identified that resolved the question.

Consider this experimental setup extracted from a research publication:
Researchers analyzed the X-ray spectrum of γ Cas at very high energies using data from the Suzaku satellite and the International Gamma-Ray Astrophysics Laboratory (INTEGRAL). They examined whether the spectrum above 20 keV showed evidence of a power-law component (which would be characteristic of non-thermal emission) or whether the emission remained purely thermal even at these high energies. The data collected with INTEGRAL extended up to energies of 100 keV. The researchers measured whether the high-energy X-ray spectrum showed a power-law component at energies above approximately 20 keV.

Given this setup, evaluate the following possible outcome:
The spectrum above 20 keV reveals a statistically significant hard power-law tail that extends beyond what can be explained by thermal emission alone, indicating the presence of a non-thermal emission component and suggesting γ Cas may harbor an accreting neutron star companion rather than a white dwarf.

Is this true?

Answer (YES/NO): NO